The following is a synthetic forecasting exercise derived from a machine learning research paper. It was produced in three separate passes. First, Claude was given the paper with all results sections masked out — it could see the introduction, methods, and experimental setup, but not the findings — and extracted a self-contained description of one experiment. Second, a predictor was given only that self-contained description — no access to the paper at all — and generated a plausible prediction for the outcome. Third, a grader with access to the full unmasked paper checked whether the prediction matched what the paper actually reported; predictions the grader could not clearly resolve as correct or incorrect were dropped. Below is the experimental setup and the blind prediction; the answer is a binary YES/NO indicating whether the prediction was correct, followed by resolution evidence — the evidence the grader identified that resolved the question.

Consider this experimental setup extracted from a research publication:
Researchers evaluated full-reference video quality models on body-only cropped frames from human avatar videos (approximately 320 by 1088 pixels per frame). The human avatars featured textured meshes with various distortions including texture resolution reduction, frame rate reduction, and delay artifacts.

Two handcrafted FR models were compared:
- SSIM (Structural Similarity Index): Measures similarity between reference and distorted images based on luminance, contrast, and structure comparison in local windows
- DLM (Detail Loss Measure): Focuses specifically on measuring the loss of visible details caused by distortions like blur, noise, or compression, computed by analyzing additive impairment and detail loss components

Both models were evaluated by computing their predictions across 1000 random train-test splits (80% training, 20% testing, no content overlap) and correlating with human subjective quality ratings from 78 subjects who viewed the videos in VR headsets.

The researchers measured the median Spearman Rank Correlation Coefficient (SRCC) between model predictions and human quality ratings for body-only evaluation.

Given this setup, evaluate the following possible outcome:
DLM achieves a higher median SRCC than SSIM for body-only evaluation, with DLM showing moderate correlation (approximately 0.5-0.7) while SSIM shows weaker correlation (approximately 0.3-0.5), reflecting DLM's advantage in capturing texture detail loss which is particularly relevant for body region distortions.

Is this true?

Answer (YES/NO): NO